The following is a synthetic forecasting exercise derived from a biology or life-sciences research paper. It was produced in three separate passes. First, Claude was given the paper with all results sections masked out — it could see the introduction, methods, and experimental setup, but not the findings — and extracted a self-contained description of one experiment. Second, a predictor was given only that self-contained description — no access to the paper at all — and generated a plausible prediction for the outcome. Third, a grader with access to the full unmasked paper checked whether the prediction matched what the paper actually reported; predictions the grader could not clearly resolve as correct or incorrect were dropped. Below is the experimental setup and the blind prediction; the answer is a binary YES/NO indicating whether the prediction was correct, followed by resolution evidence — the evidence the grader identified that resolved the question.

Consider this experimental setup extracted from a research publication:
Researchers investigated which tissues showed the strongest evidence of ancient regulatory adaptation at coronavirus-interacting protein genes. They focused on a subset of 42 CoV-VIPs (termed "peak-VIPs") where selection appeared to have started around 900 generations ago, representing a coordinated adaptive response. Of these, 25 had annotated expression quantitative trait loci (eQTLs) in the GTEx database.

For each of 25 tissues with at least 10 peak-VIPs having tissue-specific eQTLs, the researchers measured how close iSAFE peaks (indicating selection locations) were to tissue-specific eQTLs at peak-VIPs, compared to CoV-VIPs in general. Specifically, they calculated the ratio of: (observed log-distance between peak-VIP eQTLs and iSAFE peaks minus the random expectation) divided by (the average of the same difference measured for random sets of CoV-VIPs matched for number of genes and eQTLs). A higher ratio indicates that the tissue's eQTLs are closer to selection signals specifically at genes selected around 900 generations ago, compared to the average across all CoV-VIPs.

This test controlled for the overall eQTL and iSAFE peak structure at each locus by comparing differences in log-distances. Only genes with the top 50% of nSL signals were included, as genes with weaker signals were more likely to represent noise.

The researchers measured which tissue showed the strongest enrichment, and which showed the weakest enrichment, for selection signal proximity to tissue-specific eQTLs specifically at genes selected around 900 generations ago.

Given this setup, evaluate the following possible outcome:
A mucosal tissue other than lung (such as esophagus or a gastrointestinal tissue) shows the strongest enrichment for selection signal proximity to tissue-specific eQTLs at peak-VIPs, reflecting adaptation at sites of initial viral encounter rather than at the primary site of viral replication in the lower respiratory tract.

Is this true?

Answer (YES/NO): NO